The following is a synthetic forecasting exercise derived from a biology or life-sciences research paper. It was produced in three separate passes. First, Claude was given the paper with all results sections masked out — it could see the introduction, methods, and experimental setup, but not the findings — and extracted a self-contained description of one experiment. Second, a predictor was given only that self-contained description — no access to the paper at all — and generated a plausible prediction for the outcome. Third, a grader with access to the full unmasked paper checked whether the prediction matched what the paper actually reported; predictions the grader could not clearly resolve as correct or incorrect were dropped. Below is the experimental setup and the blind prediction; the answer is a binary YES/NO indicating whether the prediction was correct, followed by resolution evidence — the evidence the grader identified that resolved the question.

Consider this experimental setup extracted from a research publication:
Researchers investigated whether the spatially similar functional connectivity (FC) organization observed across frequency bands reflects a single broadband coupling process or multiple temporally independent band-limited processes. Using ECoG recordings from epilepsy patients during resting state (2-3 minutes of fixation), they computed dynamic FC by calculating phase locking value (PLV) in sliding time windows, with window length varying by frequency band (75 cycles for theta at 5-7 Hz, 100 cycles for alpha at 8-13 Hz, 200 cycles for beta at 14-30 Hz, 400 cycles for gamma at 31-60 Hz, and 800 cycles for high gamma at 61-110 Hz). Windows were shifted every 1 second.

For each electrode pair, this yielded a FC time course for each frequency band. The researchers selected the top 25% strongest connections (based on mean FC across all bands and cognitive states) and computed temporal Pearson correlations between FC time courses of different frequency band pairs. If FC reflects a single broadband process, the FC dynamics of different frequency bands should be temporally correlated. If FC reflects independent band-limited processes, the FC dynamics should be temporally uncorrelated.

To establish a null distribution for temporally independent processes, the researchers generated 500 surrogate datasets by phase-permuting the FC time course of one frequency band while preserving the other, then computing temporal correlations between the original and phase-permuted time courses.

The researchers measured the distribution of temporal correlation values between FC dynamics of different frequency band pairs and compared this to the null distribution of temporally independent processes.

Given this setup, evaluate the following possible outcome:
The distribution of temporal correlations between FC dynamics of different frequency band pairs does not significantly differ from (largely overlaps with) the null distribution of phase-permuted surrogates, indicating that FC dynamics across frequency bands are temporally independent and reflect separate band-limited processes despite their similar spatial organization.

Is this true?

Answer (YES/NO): YES